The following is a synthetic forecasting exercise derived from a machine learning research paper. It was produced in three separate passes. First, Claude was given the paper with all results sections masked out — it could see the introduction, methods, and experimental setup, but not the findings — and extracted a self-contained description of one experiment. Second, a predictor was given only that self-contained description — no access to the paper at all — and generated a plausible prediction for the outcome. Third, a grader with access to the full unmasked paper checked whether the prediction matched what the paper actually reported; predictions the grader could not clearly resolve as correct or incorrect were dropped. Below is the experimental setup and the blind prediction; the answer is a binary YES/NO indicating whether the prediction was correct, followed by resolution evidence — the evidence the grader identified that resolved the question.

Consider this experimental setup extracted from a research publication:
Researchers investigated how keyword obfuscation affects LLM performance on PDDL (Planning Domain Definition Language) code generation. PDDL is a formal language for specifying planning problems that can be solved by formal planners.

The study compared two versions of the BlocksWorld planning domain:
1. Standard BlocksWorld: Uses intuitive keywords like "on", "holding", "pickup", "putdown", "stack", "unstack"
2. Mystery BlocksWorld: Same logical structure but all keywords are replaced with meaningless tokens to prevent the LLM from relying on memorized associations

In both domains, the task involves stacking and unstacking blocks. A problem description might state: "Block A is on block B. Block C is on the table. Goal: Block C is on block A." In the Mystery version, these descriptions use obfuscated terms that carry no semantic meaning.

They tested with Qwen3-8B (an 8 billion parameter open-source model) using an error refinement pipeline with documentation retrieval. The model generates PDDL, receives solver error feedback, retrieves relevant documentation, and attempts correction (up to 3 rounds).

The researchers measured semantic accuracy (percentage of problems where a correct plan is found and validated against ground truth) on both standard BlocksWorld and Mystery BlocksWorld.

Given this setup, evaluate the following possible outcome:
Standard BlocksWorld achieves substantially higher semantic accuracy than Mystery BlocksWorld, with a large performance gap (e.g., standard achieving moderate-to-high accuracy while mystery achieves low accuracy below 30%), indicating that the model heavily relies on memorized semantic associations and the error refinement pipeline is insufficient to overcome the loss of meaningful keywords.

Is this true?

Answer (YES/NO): NO